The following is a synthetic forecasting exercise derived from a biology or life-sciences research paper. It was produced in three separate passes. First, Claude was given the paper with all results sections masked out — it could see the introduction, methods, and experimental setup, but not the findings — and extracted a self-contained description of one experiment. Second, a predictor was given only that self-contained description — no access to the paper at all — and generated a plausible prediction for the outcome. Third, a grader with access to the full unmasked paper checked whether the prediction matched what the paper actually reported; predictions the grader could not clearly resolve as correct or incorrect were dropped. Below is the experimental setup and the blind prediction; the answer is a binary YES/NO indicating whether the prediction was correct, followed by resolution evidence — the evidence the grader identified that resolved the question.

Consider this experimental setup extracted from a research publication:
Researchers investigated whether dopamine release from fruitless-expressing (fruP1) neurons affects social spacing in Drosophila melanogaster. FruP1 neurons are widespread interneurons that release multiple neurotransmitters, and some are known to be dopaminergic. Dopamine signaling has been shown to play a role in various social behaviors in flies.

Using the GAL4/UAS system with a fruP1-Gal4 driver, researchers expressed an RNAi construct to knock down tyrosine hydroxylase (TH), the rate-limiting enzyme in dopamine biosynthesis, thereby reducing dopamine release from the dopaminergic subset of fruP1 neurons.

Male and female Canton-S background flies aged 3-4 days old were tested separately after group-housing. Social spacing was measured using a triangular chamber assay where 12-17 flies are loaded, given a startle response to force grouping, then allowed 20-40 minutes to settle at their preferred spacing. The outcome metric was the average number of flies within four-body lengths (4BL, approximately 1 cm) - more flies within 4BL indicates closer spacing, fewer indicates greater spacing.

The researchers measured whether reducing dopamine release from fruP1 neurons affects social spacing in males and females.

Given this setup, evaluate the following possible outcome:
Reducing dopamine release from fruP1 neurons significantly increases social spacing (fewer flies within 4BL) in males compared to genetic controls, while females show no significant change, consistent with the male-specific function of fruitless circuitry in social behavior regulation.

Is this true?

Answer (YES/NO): NO